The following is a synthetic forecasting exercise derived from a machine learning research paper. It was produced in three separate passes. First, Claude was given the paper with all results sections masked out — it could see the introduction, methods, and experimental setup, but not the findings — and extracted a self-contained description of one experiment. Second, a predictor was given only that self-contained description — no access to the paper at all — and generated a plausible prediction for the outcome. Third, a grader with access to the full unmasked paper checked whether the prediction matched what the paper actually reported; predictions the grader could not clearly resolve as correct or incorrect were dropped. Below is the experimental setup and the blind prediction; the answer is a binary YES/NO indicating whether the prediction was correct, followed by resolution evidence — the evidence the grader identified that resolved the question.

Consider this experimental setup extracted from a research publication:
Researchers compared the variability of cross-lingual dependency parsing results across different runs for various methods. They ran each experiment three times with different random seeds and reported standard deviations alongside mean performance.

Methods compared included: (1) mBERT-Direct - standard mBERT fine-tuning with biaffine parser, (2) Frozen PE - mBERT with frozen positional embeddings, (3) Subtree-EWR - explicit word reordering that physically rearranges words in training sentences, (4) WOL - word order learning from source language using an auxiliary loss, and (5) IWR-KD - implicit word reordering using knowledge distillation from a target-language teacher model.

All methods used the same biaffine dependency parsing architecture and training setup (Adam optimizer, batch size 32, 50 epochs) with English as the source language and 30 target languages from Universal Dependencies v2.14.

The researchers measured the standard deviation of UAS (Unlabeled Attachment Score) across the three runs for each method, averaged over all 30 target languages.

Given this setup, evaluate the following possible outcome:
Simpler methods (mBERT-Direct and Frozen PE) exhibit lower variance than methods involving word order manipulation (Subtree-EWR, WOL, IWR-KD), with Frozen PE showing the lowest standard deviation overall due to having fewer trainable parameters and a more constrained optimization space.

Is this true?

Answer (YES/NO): NO